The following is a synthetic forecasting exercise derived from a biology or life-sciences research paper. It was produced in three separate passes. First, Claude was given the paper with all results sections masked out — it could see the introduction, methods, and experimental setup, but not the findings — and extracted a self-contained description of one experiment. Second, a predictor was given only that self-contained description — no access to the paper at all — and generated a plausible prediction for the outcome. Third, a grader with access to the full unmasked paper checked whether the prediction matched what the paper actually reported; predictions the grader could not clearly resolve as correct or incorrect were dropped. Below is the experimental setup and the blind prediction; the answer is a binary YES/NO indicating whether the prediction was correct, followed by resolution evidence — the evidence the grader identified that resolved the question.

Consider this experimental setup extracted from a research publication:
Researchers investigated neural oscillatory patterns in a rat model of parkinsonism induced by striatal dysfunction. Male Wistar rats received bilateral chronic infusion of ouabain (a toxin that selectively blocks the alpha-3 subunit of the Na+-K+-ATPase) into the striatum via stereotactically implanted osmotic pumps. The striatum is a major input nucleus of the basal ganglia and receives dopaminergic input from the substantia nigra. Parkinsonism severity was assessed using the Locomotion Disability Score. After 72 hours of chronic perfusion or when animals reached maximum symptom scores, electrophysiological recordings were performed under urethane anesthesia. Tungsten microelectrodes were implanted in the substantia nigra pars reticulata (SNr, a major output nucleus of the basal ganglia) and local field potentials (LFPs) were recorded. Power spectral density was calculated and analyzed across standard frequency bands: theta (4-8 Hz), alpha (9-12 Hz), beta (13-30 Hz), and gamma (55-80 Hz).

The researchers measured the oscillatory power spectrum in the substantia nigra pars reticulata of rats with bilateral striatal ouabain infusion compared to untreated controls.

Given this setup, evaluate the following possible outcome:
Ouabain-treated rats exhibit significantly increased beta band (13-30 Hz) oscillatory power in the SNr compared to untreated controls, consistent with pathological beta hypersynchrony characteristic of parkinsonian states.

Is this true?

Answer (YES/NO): YES